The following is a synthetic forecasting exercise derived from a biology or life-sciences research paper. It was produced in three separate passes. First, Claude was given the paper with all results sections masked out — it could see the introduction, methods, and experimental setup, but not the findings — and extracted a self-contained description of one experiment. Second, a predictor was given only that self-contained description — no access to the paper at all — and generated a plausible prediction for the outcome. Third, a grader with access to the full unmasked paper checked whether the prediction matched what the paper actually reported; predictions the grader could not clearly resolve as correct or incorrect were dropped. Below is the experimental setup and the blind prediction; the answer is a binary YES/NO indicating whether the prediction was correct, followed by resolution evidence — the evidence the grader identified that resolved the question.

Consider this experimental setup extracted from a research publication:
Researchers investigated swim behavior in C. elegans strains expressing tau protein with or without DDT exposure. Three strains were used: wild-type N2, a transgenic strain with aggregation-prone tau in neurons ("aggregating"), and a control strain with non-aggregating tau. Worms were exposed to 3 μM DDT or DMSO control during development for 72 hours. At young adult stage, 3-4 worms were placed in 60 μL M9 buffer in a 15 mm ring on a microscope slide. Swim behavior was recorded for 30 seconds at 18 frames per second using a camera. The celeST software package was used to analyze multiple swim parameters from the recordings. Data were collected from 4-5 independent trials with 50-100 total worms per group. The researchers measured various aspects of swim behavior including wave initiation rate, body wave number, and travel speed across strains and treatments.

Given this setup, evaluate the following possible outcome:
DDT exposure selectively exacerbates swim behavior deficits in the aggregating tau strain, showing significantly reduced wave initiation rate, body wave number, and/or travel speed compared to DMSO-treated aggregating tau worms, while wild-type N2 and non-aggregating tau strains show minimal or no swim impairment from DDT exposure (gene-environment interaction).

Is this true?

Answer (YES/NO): NO